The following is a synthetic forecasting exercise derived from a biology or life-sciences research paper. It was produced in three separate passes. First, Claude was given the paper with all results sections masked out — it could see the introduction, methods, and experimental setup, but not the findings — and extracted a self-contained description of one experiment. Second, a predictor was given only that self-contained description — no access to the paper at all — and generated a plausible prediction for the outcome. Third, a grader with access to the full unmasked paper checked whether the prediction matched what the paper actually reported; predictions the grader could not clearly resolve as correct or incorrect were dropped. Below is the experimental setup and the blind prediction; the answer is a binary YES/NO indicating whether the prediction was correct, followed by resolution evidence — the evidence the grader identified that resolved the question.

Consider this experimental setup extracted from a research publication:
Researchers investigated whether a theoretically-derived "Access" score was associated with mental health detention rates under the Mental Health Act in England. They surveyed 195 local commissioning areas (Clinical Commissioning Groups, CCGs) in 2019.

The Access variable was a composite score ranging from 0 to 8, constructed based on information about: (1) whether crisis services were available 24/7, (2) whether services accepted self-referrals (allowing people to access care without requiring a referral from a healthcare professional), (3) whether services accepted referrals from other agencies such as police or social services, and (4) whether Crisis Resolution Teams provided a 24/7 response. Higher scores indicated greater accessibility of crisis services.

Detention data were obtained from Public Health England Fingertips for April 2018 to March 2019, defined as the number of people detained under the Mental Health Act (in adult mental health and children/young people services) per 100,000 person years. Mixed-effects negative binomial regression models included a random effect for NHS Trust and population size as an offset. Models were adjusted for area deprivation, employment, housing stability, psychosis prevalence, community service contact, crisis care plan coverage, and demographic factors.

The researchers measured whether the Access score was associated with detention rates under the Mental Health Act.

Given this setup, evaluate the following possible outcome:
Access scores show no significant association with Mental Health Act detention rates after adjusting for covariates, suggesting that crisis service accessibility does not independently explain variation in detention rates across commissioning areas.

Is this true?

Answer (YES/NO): YES